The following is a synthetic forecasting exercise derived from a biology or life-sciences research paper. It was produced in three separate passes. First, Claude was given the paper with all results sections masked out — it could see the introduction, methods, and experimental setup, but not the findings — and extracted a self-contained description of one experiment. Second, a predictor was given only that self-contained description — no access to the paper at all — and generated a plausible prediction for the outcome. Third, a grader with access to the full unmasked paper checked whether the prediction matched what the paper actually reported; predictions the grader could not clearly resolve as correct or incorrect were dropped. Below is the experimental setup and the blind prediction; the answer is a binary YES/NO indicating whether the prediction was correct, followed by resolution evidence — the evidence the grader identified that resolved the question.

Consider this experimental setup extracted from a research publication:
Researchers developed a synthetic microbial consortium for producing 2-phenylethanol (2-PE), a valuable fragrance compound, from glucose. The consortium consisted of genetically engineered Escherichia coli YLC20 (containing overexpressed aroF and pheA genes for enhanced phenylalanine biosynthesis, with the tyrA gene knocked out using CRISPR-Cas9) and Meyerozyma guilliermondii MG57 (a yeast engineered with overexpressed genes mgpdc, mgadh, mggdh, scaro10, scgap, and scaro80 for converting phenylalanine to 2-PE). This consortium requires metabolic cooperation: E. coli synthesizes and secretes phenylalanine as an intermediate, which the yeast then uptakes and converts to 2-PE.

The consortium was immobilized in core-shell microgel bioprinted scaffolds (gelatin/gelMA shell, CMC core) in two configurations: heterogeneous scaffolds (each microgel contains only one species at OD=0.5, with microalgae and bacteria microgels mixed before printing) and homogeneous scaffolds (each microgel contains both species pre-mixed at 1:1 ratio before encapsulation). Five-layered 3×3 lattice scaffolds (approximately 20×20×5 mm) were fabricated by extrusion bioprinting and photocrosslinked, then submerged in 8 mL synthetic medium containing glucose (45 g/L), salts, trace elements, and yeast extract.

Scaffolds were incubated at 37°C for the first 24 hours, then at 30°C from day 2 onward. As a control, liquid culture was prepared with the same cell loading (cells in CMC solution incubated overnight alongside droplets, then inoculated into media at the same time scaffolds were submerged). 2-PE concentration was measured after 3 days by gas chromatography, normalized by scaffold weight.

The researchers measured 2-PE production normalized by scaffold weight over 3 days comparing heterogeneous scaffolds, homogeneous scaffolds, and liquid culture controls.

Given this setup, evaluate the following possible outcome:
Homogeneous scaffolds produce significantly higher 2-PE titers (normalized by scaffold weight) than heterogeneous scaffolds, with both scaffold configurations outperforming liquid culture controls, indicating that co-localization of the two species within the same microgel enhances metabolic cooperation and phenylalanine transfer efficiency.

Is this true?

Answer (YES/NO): NO